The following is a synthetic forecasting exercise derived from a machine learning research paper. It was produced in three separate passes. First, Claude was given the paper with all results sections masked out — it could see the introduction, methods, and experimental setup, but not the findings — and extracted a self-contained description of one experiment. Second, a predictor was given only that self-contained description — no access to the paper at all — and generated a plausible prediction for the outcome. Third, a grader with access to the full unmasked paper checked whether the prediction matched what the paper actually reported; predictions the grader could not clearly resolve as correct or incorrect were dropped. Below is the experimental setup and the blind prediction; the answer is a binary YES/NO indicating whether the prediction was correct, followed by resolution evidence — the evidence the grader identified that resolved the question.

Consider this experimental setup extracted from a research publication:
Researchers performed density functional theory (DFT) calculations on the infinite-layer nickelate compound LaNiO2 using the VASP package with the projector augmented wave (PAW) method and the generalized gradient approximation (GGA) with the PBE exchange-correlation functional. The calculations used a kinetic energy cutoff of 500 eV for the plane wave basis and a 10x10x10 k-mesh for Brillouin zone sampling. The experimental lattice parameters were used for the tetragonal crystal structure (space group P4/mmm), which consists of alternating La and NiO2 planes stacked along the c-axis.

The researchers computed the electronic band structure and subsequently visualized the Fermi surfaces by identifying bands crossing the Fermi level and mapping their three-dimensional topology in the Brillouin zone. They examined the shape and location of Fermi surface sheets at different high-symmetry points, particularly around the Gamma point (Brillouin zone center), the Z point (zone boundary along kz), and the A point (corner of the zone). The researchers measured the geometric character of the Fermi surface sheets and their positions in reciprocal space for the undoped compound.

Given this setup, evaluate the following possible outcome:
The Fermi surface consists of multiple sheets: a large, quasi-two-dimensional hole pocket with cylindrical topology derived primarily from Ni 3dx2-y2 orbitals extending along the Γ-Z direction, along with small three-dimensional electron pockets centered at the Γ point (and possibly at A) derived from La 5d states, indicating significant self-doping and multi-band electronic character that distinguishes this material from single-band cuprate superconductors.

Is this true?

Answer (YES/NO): NO